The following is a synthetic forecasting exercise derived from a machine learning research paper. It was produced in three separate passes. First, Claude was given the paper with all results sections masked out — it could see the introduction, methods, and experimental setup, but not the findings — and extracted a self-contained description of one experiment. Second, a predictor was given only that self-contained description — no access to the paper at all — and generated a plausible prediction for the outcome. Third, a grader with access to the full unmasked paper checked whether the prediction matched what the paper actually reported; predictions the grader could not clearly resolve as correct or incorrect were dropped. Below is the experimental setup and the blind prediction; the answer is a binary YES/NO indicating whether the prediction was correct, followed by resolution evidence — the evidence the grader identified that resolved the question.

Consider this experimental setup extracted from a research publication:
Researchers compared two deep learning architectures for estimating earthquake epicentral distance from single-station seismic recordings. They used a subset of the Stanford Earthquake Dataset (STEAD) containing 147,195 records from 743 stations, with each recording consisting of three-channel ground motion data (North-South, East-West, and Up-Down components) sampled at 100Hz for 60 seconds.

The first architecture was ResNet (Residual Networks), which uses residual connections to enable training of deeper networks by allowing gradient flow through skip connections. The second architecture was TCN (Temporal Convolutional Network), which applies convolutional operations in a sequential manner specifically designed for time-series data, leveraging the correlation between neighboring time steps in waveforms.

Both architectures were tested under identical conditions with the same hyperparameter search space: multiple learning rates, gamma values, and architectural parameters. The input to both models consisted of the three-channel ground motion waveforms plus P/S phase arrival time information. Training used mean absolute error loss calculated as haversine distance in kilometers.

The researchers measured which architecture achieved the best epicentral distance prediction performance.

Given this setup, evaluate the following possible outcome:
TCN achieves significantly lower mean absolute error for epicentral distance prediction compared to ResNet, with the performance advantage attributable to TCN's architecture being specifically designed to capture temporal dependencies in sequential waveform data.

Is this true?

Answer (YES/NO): YES